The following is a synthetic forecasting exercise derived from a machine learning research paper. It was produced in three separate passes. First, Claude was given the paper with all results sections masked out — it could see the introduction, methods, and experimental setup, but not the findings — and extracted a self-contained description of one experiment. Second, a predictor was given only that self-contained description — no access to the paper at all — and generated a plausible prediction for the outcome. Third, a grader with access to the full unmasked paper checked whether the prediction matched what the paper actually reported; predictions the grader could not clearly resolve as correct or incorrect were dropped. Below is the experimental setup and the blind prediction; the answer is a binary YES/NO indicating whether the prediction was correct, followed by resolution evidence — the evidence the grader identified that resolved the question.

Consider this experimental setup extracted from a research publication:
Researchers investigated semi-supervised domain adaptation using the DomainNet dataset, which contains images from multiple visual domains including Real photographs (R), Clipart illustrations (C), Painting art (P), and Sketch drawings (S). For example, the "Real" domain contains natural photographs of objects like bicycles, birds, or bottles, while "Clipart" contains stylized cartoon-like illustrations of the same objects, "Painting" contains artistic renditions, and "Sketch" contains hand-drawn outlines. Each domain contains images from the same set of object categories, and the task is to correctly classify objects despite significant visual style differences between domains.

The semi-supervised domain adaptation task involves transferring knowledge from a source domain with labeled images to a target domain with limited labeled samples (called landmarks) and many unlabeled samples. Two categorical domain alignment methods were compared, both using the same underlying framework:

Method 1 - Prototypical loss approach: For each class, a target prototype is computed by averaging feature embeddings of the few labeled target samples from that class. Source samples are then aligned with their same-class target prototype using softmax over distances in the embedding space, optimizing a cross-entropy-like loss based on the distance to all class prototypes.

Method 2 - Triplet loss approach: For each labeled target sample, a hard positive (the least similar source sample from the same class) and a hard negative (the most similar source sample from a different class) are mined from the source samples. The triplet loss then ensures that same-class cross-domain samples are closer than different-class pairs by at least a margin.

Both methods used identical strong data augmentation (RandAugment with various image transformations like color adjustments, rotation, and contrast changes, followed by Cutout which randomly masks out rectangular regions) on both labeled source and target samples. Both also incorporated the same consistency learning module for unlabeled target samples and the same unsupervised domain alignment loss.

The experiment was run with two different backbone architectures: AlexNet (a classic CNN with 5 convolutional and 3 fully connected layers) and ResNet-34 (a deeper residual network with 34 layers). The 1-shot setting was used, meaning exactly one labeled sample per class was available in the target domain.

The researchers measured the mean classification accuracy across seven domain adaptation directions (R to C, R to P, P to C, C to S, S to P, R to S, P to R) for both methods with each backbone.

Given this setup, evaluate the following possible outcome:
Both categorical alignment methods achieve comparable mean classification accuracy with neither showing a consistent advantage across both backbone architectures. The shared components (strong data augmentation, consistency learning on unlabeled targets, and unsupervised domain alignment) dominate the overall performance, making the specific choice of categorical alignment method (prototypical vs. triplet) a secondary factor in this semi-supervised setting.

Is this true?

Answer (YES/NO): YES